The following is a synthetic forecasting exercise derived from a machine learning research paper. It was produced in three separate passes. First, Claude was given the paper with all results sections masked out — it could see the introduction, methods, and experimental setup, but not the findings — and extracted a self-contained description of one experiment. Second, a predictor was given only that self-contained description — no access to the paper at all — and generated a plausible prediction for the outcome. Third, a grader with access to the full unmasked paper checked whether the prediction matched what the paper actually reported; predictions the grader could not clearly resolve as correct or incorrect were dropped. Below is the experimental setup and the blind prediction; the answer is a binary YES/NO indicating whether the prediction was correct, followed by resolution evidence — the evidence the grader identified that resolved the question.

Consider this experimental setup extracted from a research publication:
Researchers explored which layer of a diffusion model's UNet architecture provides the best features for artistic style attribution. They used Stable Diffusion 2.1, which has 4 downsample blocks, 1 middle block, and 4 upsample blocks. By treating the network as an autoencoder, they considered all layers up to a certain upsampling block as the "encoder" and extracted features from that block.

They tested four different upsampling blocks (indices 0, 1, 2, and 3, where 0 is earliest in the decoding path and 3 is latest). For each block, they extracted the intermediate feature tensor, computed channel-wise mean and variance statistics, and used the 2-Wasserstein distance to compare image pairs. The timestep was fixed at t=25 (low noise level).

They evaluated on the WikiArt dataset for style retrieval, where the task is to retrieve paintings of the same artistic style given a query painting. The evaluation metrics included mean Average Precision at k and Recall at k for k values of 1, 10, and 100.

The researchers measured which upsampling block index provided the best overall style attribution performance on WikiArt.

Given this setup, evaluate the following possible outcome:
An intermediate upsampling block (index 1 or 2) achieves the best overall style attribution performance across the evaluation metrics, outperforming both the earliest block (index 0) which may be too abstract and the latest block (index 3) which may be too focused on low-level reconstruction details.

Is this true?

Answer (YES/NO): YES